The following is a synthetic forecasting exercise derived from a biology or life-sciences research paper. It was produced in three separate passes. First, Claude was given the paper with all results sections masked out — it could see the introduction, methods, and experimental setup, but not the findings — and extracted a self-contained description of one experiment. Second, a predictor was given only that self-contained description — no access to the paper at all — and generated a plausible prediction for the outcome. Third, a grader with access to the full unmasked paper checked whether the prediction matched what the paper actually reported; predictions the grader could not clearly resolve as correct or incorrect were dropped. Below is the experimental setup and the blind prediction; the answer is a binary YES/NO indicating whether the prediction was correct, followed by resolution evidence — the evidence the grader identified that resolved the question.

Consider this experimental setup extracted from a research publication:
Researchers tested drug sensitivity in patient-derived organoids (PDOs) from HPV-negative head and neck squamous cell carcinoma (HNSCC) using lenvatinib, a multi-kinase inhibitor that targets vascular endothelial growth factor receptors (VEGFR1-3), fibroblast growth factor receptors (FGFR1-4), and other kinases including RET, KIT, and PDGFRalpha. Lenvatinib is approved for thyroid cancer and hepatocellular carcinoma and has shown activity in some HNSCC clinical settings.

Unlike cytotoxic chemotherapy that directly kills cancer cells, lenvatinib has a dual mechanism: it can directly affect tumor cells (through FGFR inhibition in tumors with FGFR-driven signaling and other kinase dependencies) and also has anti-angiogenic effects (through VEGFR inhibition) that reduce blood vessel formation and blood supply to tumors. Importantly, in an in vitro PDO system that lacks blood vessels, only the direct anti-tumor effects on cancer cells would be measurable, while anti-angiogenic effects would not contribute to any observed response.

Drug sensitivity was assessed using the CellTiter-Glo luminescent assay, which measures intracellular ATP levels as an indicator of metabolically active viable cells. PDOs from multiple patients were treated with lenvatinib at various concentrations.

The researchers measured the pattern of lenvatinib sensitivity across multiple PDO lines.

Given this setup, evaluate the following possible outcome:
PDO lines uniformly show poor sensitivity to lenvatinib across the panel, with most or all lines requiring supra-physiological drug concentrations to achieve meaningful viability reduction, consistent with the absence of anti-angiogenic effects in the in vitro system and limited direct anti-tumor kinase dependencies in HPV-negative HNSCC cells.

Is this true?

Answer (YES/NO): YES